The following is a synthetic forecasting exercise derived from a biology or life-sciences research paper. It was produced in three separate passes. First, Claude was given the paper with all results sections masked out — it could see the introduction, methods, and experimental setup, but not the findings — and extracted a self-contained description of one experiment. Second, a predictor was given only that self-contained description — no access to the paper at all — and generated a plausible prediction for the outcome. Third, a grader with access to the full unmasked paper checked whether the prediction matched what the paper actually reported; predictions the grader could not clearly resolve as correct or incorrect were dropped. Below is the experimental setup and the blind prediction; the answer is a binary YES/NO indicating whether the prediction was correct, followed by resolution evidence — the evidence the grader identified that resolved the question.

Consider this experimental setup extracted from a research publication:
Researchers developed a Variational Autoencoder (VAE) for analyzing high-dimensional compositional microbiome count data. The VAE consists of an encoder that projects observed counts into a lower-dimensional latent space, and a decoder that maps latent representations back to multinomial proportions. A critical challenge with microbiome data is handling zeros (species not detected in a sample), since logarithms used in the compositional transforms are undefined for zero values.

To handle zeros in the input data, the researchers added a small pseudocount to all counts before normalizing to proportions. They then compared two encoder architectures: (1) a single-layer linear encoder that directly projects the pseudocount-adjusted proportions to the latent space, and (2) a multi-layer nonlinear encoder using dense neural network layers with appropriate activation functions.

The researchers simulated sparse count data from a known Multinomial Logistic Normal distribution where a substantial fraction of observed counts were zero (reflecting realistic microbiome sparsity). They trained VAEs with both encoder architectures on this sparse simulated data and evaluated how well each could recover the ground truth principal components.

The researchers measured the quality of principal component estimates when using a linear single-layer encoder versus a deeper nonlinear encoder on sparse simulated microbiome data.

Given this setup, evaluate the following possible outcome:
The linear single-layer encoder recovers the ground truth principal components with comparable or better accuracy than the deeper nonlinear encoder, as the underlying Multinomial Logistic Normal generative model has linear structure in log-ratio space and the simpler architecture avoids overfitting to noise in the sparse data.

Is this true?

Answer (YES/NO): NO